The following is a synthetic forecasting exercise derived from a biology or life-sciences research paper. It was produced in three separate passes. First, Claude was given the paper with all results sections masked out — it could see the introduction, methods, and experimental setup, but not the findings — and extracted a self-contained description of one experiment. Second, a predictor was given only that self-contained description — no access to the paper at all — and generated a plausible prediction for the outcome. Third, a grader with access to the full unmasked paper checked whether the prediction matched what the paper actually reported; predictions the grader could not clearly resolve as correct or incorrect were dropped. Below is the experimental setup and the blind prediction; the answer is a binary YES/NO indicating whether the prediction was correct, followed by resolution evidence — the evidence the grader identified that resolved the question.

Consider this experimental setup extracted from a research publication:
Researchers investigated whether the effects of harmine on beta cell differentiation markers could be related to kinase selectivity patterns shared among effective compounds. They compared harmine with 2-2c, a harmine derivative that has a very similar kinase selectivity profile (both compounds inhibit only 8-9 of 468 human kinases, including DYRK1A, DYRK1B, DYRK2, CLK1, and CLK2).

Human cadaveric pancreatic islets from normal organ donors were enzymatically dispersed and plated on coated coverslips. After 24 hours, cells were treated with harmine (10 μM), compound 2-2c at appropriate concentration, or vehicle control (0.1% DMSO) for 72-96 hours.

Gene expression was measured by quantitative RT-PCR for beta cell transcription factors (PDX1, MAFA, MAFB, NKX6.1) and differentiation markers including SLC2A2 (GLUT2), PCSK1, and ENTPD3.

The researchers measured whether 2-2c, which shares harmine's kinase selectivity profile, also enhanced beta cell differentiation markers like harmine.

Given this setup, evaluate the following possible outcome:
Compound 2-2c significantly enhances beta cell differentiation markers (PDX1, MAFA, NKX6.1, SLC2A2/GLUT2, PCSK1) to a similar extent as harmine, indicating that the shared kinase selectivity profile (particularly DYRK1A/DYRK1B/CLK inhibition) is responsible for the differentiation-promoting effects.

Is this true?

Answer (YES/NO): NO